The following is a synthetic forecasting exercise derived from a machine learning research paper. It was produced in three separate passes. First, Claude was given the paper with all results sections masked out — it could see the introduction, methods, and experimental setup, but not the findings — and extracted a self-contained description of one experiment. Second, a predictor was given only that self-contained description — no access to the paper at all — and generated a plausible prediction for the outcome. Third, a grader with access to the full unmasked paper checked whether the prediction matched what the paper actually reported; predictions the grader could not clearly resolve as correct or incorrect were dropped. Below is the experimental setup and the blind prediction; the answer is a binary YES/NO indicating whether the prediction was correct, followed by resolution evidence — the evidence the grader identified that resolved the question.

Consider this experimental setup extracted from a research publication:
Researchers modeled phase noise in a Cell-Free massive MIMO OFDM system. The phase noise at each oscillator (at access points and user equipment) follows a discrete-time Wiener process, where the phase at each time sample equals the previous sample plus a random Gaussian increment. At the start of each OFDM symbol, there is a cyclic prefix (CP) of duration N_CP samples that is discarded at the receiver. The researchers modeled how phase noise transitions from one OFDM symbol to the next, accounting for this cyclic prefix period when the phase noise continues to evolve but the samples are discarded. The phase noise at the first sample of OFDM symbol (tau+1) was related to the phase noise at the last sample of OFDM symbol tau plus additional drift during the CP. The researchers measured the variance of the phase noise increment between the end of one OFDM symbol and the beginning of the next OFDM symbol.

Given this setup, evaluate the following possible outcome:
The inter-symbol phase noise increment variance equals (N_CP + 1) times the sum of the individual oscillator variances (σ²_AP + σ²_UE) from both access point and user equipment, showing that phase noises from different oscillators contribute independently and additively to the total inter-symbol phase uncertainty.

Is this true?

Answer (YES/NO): YES